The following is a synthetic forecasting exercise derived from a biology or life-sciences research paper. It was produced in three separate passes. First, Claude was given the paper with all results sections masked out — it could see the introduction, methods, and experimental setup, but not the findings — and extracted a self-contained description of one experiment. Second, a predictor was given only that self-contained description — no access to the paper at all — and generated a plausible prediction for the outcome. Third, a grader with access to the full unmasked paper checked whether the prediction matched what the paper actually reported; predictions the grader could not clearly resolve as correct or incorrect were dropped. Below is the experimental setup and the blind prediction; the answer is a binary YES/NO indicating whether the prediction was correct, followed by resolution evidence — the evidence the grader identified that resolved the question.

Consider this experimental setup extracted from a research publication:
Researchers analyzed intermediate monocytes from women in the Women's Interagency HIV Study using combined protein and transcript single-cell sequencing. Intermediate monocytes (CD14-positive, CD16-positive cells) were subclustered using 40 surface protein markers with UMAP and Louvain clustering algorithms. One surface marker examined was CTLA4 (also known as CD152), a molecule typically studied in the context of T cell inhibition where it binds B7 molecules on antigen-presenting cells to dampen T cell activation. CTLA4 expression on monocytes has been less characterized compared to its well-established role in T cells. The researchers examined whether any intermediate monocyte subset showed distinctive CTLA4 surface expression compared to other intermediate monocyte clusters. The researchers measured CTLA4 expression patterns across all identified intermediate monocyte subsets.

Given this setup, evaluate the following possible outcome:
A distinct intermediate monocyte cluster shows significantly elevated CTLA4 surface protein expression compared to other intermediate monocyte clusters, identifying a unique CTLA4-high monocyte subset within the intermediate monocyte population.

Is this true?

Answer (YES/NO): YES